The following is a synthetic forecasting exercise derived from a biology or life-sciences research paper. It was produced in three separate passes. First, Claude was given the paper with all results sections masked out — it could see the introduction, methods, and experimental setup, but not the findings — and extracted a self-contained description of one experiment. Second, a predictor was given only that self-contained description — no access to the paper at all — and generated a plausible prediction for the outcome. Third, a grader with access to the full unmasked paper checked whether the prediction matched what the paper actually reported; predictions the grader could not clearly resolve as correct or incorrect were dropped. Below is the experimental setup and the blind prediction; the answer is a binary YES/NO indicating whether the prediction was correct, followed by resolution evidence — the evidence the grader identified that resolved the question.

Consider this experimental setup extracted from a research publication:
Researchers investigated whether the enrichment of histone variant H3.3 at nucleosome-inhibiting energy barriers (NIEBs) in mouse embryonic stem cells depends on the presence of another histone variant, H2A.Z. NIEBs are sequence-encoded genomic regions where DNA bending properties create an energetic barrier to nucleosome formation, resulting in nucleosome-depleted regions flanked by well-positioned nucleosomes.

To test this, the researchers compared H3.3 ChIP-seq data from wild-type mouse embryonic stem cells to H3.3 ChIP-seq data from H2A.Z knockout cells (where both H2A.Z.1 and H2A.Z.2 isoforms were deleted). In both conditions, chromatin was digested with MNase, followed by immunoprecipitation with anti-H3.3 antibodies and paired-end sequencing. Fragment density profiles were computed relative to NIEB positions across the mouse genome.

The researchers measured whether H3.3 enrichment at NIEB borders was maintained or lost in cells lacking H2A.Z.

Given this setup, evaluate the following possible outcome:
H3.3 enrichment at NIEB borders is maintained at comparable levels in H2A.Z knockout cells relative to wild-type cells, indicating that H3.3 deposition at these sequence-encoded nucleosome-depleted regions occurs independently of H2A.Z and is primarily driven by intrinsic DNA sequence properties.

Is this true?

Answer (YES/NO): NO